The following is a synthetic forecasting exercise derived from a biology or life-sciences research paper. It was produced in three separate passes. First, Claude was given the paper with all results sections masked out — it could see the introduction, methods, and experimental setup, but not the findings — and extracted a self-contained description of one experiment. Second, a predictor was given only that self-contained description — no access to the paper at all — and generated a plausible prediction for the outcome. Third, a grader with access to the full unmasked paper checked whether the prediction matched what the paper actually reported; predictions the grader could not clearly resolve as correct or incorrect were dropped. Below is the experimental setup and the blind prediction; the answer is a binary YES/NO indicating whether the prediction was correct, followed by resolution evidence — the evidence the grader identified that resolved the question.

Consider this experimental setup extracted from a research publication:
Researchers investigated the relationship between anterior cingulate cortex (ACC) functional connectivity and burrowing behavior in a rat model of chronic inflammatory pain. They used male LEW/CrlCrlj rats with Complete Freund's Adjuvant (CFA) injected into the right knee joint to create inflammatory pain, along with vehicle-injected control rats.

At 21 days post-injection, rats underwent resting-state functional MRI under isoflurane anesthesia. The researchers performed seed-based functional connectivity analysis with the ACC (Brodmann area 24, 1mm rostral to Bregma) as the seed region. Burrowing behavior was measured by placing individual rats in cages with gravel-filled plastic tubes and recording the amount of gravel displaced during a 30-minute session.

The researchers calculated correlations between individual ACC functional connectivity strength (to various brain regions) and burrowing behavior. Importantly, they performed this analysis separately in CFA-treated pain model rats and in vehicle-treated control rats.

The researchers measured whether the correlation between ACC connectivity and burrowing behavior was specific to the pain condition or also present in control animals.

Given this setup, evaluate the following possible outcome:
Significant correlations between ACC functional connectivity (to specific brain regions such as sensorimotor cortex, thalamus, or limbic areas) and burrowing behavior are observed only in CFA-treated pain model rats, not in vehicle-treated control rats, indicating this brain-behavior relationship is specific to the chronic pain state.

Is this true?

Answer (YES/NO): YES